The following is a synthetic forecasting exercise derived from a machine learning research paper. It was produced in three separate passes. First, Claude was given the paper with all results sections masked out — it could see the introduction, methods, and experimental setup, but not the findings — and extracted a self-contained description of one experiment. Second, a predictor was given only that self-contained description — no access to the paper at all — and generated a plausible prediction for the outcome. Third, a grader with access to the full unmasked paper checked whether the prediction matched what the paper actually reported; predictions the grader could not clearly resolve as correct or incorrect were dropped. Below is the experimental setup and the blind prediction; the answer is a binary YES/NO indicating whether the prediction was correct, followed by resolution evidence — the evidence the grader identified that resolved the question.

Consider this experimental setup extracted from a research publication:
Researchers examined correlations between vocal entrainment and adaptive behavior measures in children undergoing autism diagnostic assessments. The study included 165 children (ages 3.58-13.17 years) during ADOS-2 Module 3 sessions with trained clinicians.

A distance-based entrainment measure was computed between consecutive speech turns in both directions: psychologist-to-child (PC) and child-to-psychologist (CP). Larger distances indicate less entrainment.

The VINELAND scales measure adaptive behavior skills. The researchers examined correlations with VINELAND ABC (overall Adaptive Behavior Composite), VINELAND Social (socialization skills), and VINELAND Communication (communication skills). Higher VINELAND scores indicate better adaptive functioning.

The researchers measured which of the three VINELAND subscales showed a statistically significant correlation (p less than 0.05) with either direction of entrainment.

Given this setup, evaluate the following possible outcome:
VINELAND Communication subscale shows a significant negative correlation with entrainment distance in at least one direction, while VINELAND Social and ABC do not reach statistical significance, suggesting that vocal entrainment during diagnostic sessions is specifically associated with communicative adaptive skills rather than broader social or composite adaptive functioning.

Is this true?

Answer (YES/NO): YES